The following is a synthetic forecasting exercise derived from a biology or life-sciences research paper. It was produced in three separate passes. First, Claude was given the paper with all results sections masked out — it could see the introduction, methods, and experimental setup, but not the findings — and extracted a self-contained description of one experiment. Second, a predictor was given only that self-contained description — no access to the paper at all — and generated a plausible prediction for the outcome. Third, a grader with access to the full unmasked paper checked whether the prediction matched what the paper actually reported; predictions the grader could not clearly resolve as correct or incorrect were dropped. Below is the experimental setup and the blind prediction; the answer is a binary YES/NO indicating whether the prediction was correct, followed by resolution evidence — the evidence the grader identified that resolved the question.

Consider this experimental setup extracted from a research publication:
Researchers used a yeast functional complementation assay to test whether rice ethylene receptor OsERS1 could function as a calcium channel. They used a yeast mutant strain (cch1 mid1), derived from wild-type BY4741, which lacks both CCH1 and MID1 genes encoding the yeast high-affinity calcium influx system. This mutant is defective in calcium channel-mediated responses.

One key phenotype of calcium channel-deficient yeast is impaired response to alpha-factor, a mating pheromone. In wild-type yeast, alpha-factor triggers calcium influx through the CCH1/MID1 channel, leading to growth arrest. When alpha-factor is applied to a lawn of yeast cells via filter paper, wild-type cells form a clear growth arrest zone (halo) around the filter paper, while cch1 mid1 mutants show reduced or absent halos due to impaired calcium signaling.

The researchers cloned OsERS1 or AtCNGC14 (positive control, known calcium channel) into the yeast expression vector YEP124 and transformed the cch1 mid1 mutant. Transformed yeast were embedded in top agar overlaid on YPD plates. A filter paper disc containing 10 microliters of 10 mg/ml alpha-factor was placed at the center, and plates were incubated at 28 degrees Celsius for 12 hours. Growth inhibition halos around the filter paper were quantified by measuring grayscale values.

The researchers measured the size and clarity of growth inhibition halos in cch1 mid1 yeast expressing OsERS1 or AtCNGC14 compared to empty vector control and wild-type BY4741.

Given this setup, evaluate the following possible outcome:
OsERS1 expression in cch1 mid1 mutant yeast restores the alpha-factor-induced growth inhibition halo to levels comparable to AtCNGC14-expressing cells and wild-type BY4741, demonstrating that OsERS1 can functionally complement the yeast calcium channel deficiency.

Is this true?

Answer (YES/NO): YES